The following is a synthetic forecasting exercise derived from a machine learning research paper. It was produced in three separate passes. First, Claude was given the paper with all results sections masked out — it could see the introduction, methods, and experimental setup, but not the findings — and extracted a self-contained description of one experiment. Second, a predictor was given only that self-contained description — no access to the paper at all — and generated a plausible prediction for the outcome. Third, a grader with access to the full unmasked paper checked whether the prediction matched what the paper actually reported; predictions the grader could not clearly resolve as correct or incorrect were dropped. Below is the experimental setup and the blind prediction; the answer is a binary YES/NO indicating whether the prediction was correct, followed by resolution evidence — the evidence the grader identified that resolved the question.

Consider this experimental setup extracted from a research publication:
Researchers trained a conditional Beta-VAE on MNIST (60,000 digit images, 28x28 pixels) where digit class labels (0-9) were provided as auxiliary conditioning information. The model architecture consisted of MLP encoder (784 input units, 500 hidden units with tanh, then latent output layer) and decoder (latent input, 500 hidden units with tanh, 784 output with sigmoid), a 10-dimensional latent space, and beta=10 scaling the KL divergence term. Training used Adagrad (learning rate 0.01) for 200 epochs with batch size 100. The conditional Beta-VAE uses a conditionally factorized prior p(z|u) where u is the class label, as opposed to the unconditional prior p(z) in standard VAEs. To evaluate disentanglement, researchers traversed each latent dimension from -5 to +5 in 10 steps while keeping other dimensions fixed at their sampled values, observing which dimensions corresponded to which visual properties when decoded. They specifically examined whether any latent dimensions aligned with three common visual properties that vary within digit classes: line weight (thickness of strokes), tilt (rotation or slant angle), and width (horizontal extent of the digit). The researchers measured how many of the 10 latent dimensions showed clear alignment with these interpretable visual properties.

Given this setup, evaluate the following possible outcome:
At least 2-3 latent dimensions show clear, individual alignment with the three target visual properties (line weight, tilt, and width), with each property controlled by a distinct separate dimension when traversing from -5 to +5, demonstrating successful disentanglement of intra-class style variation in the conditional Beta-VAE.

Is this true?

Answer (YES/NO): YES